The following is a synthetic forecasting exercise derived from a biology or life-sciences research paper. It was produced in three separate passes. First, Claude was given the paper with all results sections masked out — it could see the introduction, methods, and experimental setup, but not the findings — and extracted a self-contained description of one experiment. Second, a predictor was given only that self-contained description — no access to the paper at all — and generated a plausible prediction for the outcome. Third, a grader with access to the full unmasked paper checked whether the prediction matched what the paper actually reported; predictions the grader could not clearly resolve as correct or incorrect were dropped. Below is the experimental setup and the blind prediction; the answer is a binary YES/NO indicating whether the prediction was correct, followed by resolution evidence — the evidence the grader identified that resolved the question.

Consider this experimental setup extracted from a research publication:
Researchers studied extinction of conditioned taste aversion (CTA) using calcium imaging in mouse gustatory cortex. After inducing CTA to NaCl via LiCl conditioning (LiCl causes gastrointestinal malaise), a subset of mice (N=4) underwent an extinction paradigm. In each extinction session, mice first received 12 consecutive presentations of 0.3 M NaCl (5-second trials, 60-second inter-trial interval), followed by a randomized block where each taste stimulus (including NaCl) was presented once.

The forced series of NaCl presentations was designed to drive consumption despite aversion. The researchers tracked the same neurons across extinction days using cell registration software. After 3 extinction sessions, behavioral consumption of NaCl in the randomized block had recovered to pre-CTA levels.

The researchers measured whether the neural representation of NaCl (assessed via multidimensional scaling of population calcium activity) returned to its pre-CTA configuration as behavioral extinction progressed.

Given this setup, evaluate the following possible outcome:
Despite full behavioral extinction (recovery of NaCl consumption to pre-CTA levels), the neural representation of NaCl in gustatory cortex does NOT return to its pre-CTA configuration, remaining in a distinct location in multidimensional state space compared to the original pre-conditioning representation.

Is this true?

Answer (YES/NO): NO